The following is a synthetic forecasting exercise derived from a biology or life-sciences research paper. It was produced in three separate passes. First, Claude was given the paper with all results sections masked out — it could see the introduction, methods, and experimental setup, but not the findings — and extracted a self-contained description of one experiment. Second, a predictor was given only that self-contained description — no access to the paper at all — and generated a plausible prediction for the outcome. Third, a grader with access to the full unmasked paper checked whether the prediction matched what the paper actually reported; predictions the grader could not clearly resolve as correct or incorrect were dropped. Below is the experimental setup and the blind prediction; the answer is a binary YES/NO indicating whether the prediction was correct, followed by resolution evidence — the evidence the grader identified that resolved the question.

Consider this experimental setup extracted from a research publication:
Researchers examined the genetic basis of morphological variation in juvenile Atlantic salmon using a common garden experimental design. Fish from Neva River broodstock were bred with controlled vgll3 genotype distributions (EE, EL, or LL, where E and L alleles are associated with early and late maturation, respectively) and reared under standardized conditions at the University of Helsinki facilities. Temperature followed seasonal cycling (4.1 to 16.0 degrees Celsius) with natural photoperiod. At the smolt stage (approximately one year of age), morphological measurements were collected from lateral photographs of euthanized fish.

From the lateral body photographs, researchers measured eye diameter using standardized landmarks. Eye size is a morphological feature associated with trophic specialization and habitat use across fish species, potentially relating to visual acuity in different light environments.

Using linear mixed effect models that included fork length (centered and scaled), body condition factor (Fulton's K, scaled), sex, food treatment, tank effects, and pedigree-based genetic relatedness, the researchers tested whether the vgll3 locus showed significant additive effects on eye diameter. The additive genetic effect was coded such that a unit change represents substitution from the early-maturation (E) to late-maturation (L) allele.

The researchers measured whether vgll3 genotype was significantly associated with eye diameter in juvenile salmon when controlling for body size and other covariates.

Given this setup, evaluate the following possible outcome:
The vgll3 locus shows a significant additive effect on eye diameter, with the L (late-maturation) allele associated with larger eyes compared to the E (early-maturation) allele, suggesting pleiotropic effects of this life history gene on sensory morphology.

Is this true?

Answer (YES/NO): NO